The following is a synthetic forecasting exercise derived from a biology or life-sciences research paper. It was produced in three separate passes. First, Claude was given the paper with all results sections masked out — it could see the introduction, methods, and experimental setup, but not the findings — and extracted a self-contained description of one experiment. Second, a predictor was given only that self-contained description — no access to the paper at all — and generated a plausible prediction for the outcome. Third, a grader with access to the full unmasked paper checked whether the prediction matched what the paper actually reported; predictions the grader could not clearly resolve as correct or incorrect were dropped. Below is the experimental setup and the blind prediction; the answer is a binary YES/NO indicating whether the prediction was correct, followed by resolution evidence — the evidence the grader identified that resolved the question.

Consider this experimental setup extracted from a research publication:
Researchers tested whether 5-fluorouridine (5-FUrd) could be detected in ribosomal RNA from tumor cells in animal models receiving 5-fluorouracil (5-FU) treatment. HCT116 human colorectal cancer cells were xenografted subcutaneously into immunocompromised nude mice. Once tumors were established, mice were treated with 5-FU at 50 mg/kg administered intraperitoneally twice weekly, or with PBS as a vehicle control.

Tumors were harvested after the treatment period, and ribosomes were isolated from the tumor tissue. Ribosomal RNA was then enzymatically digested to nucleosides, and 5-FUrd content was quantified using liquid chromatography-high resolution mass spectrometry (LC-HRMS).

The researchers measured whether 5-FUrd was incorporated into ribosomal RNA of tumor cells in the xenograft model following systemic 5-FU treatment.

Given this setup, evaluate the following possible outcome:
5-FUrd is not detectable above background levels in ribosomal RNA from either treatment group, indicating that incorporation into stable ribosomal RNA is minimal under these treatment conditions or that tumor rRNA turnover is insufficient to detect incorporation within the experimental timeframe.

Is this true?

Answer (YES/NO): NO